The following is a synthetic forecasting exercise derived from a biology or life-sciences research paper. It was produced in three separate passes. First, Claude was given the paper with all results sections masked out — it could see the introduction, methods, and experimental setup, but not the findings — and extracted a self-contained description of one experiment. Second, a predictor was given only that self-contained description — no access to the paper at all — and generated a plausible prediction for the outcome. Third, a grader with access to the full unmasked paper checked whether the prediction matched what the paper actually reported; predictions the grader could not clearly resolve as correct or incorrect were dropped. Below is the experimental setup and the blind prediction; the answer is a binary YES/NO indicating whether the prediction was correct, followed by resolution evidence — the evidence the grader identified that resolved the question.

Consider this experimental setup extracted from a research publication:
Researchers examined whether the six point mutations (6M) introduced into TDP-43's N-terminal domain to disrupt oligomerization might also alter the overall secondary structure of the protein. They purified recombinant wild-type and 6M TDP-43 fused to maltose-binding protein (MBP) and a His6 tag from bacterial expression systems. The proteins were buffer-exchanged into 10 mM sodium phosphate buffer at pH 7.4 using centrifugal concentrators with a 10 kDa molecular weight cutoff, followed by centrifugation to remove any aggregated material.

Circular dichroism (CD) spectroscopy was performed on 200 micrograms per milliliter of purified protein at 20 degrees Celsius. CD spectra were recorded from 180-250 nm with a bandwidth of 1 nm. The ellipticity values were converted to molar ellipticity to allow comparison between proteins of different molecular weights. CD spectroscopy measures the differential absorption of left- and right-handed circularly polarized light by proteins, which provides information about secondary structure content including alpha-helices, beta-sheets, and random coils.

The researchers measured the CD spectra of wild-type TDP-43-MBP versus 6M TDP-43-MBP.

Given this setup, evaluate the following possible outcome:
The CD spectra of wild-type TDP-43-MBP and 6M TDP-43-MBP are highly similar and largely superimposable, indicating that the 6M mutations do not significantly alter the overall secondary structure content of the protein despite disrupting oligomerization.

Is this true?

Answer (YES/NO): YES